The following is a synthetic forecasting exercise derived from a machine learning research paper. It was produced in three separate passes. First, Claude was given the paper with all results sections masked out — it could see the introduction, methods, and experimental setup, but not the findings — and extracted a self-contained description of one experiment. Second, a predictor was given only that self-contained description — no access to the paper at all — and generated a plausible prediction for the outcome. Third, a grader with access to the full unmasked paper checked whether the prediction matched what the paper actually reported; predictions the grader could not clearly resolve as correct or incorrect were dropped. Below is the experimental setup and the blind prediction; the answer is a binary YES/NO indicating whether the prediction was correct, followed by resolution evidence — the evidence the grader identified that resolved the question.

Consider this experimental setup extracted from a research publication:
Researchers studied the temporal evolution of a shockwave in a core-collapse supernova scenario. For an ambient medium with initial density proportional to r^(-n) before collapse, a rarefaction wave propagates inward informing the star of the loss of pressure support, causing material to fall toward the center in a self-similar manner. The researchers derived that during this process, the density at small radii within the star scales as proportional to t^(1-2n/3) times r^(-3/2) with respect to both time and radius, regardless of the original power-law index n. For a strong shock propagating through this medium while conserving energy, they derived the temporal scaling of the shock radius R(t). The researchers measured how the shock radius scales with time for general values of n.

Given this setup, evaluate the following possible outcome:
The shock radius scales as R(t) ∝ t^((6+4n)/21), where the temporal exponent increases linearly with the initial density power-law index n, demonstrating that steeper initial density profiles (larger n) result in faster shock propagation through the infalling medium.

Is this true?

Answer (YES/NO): YES